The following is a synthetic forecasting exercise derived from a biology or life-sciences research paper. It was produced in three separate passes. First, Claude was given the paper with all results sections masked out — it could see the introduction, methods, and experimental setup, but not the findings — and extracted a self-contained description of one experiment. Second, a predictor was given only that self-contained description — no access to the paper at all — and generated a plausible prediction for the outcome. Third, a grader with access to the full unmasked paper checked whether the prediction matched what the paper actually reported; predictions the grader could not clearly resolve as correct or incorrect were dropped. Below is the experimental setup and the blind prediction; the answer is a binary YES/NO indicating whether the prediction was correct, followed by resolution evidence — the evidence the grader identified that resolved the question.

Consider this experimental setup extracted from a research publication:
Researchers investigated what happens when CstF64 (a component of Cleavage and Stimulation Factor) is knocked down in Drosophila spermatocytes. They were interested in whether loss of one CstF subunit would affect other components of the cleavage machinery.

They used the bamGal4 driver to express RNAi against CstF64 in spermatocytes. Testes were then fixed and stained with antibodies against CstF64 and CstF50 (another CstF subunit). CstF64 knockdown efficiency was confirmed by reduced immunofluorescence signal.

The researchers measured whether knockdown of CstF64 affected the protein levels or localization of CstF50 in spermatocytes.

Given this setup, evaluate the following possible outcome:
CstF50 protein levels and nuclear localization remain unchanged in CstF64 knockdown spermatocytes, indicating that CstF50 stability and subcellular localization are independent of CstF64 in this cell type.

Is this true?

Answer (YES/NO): NO